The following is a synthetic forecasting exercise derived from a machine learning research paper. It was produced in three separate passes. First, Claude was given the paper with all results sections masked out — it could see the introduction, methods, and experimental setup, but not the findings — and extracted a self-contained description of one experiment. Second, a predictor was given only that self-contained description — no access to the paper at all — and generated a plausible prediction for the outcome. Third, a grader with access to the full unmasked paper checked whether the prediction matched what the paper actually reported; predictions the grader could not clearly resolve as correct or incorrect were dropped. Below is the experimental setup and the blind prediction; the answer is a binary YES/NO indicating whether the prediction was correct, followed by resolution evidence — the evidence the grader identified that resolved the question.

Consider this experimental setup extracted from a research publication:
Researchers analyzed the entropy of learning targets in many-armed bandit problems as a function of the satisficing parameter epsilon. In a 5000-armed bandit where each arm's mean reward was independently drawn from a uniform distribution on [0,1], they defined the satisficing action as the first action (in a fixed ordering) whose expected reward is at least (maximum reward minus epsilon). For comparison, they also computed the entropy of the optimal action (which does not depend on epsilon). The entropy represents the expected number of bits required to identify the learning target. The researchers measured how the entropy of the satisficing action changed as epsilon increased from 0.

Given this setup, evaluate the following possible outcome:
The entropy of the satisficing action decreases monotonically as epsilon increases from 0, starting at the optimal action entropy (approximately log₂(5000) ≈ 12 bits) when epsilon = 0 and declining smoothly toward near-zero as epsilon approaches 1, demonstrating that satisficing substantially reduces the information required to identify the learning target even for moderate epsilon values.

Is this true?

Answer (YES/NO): NO